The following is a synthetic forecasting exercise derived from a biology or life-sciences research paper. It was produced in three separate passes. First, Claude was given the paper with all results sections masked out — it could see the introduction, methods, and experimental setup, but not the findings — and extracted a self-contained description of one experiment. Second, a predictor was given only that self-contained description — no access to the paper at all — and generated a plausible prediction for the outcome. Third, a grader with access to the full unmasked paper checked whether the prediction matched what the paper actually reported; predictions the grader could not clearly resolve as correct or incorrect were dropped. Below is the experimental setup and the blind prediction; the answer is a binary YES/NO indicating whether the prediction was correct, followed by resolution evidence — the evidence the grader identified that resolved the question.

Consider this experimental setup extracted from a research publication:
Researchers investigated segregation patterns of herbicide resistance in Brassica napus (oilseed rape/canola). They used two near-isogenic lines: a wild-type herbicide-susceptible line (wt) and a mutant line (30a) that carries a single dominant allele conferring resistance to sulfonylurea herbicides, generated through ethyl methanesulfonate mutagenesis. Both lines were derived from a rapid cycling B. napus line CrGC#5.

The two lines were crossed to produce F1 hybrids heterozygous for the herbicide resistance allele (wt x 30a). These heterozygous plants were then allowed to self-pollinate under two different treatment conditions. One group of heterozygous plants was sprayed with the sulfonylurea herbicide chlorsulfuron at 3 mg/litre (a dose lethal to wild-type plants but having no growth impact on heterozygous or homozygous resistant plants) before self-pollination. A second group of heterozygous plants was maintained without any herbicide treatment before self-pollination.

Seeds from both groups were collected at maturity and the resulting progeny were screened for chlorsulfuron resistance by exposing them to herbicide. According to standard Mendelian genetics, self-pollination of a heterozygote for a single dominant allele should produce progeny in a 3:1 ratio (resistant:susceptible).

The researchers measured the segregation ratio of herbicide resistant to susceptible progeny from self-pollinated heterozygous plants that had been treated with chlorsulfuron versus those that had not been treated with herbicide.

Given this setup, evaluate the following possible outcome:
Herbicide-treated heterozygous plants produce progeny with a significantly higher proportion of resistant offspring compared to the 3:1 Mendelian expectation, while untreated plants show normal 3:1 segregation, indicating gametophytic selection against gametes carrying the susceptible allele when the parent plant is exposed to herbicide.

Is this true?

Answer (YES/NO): YES